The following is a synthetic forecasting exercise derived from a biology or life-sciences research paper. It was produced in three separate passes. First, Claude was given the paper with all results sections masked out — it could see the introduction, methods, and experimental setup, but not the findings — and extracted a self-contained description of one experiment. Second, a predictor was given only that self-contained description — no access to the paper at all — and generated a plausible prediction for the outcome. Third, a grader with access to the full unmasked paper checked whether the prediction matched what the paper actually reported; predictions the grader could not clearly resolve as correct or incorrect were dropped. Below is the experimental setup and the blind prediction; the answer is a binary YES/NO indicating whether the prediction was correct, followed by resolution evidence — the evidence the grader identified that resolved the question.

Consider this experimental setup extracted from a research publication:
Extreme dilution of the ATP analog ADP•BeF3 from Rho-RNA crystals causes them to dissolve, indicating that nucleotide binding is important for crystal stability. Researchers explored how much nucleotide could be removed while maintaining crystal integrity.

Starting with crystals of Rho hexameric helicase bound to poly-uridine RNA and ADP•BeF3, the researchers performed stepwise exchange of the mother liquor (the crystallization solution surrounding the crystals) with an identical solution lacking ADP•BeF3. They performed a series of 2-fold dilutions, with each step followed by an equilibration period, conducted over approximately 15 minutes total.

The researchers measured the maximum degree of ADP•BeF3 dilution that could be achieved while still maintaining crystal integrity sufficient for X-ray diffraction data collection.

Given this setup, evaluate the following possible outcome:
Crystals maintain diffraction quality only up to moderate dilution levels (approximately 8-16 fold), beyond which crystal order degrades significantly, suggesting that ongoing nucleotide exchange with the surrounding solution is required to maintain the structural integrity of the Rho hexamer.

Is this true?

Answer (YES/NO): NO